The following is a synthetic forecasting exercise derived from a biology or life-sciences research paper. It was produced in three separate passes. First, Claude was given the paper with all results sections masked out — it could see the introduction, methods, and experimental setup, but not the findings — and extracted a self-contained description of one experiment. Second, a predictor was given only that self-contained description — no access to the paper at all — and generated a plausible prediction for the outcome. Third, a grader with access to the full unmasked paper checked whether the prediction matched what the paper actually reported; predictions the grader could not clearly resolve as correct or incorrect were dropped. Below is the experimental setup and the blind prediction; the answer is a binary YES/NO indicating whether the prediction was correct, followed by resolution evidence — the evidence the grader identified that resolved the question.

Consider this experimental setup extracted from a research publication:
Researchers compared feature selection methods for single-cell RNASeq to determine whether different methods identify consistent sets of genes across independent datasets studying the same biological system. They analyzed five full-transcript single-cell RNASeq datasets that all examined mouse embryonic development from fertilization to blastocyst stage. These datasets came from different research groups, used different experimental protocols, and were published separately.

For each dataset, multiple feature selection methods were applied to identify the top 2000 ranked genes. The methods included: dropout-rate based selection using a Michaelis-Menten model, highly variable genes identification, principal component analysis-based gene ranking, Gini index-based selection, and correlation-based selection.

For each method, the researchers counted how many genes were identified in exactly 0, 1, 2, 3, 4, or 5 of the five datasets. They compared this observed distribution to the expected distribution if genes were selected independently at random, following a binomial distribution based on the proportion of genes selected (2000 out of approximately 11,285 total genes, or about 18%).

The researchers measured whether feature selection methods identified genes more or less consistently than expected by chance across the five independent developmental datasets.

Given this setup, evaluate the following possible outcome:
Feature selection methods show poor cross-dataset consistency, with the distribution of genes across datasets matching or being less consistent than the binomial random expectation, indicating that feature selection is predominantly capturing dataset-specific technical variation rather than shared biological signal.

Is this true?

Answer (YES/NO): NO